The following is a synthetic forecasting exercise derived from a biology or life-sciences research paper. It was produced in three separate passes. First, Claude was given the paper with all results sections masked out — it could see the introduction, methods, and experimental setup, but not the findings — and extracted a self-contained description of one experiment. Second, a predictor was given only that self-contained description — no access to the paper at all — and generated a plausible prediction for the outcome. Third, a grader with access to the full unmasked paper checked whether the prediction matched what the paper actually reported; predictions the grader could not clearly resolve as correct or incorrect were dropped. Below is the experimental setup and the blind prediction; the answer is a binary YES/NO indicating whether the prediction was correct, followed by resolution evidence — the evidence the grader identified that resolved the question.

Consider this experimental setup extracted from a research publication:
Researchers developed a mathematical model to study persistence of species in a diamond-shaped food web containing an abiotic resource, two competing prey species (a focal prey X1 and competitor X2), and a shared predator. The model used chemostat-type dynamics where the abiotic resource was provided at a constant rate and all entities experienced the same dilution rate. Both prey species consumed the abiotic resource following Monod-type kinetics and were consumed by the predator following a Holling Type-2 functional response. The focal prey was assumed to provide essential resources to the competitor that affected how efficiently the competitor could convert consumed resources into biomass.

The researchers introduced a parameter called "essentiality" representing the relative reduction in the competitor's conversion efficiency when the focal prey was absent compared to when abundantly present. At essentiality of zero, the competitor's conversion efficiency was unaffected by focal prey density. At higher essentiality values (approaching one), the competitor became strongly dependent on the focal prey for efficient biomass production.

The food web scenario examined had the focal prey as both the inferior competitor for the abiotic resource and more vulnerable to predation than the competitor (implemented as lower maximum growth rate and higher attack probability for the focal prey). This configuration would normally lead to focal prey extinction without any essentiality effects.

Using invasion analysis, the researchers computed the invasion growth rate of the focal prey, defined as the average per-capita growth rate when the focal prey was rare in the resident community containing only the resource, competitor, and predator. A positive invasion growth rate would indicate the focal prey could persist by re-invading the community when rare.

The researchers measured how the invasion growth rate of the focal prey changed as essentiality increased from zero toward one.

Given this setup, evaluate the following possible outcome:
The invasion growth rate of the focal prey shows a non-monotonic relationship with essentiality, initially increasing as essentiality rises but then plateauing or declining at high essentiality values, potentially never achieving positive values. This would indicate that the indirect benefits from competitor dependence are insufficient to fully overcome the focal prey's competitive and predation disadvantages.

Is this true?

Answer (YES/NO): NO